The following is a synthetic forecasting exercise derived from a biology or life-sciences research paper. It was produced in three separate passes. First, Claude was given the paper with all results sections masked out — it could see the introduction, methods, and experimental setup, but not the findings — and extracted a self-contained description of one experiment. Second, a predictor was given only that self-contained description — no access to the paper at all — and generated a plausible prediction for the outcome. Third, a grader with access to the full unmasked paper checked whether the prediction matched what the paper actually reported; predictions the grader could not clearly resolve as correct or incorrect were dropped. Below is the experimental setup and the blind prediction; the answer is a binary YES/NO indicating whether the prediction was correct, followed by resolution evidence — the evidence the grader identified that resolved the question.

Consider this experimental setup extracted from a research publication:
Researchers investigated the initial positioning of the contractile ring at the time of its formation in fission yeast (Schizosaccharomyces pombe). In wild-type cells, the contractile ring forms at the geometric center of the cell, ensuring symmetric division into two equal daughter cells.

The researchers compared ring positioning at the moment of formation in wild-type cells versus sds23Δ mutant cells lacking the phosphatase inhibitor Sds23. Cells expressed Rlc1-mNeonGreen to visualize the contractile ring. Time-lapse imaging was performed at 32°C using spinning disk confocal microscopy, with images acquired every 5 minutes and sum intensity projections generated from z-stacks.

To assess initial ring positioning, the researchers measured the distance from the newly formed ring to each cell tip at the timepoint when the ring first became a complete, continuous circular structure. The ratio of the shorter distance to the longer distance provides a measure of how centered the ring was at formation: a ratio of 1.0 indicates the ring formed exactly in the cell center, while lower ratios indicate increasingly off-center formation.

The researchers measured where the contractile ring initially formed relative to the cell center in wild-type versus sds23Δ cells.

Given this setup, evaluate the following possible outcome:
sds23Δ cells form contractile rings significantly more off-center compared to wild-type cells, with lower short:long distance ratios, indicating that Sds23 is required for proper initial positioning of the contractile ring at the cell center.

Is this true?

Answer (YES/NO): YES